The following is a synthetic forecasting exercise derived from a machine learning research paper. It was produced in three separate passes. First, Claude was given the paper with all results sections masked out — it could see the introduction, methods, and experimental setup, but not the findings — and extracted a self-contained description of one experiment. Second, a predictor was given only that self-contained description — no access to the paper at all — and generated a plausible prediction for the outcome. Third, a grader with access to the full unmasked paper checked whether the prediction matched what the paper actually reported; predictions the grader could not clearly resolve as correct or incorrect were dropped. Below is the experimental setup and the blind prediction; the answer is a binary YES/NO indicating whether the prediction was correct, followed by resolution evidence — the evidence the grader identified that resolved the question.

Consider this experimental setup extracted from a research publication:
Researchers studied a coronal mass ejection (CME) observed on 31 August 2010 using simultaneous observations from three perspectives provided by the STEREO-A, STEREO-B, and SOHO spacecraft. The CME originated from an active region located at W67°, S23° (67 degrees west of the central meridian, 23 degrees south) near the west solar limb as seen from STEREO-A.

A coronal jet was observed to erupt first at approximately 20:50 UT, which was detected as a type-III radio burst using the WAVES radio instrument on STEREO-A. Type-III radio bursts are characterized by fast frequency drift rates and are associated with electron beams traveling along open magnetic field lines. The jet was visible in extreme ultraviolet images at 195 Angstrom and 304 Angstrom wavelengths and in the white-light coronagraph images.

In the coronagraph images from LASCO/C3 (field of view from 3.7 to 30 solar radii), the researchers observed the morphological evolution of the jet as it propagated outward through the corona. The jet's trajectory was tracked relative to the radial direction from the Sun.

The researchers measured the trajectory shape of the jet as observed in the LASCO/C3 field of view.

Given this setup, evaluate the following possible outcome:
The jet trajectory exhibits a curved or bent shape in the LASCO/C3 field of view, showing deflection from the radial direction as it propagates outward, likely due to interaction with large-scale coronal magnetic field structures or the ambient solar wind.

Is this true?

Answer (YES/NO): YES